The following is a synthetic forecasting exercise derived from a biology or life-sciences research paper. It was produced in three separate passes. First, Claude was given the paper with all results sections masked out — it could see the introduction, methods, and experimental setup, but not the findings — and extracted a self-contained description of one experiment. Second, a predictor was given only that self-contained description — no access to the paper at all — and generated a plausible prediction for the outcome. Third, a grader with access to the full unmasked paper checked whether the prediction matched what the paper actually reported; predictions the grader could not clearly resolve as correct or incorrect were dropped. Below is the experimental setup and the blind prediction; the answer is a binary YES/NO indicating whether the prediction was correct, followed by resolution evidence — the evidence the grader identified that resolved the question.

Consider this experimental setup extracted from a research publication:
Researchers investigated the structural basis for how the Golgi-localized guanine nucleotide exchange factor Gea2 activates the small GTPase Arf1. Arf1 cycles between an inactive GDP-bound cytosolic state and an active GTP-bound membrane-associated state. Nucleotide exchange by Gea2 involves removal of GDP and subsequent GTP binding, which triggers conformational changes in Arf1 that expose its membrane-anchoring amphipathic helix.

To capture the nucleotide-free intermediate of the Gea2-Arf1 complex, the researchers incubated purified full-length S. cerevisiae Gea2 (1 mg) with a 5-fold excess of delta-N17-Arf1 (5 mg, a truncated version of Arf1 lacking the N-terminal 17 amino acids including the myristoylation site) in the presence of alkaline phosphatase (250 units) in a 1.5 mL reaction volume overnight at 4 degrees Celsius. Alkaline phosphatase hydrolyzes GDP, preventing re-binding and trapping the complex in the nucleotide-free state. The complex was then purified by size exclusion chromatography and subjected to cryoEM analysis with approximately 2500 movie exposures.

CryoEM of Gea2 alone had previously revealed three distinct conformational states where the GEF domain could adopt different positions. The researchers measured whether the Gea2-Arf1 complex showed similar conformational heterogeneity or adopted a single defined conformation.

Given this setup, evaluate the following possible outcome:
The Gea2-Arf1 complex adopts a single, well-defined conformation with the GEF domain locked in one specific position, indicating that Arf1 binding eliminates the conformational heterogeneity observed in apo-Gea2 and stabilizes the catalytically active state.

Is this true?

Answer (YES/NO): YES